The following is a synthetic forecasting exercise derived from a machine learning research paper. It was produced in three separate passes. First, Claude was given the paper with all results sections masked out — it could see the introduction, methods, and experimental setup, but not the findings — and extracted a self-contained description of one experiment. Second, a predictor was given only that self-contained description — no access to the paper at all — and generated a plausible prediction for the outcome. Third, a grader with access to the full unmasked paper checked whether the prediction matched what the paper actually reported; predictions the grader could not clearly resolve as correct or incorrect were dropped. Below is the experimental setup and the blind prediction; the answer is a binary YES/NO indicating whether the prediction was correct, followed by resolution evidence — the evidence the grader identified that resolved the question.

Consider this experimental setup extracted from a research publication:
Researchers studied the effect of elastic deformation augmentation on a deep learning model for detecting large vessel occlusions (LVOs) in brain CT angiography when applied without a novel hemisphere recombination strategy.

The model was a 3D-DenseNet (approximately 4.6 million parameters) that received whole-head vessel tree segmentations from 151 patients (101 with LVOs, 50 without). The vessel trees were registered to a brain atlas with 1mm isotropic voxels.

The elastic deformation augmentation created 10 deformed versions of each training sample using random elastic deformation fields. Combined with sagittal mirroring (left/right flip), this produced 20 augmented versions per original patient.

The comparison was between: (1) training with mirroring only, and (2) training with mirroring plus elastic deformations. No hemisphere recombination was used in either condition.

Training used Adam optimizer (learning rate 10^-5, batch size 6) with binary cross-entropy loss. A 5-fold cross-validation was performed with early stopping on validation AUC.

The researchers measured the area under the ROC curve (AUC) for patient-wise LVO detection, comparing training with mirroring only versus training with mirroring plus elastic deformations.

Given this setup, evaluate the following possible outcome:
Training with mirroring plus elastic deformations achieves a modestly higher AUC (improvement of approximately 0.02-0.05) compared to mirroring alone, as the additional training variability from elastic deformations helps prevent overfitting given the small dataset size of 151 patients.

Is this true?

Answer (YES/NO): YES